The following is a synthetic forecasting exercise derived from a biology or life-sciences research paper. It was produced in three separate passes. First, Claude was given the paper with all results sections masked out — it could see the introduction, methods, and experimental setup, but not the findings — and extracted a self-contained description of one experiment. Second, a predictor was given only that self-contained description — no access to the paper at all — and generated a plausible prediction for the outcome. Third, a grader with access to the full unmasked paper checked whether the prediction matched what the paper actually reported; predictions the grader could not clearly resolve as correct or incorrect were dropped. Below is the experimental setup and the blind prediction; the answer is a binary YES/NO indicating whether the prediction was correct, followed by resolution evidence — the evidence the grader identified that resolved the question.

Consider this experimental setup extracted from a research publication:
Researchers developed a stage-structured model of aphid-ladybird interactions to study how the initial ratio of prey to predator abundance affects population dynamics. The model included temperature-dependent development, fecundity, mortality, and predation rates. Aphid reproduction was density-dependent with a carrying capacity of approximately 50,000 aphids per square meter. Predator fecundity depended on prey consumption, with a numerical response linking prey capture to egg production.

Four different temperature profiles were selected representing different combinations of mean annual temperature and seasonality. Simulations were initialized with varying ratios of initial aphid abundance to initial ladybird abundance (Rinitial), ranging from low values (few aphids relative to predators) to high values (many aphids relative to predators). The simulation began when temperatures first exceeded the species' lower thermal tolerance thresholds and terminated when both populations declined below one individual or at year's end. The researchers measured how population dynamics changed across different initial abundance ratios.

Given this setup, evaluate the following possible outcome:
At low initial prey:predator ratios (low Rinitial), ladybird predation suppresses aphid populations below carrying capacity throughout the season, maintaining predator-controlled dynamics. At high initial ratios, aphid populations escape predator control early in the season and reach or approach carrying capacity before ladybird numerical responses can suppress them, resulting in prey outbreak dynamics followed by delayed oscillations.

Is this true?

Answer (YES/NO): NO